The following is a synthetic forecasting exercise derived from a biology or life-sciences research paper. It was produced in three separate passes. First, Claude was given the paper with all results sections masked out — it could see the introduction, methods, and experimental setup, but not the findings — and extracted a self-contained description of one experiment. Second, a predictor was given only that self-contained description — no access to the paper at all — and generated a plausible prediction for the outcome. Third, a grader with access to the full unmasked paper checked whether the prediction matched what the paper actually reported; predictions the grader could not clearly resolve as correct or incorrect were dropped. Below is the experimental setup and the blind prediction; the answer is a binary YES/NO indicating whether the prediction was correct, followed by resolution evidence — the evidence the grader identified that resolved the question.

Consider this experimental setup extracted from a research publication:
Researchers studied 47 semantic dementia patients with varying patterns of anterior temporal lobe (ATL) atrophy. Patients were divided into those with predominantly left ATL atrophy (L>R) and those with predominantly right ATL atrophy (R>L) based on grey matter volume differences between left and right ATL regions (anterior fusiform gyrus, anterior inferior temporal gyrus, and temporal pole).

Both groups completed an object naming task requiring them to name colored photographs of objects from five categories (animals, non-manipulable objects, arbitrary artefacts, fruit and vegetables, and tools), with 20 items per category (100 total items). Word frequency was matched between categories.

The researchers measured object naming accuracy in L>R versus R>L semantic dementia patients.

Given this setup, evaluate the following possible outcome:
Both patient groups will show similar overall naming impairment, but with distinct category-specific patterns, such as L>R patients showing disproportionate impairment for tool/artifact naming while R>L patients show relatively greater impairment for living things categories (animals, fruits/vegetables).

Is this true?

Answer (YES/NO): NO